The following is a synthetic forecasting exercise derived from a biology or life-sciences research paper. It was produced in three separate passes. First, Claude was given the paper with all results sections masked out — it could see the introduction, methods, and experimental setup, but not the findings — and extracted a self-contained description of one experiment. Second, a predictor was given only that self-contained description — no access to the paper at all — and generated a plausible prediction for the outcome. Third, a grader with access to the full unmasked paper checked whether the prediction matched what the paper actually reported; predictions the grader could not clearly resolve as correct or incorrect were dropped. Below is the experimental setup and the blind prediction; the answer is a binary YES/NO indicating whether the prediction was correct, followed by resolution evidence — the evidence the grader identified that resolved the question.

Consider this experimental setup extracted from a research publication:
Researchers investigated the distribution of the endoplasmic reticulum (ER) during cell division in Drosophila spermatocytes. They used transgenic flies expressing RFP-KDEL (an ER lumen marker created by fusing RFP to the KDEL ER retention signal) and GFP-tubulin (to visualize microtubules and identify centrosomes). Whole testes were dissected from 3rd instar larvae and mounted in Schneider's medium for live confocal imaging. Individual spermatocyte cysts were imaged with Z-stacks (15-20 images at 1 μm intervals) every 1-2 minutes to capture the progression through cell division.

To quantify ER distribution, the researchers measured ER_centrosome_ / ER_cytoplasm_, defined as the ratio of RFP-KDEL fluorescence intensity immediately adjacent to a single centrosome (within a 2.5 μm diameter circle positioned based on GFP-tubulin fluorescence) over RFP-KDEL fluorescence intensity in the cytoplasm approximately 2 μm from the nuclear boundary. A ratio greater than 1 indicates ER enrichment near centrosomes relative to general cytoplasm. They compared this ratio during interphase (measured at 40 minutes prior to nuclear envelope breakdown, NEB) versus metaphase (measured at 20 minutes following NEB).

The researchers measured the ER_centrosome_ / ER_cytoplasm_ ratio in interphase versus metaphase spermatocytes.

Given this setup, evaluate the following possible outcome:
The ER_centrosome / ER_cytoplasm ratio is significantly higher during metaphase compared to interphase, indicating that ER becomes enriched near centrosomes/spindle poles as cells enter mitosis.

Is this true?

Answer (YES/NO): YES